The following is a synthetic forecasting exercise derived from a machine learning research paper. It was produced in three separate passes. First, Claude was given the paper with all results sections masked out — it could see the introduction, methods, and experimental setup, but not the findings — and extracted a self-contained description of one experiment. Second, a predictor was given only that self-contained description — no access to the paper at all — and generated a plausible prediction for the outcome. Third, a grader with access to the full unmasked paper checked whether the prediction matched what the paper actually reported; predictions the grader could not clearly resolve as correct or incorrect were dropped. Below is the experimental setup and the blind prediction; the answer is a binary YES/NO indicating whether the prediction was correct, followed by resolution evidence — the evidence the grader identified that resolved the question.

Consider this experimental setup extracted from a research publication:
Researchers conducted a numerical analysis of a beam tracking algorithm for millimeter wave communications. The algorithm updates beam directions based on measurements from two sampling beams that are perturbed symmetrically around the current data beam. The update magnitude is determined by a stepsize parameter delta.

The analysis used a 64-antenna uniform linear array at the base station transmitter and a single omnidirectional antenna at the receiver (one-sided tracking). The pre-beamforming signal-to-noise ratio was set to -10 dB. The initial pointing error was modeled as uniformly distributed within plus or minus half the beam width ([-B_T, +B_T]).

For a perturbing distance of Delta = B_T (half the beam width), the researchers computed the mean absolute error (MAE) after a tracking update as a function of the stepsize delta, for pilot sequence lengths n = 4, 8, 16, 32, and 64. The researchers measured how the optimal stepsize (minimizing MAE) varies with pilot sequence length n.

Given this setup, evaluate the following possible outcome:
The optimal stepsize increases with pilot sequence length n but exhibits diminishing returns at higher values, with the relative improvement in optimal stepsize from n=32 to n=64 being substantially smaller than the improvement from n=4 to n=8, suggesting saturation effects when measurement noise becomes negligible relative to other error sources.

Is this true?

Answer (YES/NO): NO